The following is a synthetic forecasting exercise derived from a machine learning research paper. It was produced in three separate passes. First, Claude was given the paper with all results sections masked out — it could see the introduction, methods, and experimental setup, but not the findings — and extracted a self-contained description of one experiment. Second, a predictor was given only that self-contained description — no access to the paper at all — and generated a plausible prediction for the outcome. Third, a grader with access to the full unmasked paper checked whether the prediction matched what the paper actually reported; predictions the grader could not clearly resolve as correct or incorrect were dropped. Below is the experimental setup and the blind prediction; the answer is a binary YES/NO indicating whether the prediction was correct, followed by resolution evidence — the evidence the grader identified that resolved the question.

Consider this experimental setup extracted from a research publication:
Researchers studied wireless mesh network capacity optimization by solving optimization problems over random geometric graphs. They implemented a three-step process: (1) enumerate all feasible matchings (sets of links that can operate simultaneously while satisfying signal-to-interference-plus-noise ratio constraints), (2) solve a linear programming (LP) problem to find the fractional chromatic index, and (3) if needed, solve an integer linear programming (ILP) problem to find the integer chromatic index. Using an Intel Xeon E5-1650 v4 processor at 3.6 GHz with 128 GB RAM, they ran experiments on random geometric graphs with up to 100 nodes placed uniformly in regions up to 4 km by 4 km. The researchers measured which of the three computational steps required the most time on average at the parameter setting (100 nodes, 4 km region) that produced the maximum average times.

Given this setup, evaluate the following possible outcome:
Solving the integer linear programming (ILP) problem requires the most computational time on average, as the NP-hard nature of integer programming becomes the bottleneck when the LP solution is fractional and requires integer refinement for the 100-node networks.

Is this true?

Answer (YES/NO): YES